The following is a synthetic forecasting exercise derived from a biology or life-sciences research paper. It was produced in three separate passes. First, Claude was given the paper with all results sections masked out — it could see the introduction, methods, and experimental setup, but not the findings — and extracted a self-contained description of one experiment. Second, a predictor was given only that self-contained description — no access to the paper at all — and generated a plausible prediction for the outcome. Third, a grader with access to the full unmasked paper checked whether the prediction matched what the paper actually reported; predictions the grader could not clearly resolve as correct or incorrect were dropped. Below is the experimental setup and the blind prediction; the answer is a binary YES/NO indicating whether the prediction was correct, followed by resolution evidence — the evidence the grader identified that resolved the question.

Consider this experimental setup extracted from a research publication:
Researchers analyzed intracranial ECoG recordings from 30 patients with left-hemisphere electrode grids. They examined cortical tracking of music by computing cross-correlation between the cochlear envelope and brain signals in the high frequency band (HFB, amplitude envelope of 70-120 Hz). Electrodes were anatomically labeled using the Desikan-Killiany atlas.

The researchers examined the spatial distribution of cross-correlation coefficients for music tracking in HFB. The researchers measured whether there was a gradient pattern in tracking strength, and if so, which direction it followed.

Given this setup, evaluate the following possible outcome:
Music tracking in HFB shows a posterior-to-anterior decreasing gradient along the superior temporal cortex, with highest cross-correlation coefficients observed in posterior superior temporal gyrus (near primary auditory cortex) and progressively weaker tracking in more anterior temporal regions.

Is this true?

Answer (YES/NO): NO